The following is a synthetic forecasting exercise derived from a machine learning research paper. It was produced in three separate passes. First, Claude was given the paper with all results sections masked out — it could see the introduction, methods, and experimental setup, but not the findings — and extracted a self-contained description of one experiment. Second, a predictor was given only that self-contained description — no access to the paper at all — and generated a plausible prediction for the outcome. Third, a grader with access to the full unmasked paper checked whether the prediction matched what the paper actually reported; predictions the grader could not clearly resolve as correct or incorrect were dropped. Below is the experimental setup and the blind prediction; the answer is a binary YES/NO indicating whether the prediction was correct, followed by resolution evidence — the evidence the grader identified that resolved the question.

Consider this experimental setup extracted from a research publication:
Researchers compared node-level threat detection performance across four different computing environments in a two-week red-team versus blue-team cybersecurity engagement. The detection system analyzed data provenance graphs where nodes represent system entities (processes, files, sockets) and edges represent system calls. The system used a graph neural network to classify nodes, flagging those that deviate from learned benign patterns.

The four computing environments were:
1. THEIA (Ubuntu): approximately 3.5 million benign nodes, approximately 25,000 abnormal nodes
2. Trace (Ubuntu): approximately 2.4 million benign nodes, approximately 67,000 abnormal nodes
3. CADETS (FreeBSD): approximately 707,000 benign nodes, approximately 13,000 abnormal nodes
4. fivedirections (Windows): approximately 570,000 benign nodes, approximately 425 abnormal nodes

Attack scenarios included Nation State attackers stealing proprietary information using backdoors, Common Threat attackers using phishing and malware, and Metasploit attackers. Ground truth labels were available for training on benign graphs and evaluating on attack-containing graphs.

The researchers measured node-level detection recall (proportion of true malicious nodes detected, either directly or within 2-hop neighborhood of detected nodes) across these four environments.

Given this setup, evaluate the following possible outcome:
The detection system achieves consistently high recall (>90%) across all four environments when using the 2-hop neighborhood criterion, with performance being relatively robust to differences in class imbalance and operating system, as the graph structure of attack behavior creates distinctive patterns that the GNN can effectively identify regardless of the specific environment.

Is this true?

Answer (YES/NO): YES